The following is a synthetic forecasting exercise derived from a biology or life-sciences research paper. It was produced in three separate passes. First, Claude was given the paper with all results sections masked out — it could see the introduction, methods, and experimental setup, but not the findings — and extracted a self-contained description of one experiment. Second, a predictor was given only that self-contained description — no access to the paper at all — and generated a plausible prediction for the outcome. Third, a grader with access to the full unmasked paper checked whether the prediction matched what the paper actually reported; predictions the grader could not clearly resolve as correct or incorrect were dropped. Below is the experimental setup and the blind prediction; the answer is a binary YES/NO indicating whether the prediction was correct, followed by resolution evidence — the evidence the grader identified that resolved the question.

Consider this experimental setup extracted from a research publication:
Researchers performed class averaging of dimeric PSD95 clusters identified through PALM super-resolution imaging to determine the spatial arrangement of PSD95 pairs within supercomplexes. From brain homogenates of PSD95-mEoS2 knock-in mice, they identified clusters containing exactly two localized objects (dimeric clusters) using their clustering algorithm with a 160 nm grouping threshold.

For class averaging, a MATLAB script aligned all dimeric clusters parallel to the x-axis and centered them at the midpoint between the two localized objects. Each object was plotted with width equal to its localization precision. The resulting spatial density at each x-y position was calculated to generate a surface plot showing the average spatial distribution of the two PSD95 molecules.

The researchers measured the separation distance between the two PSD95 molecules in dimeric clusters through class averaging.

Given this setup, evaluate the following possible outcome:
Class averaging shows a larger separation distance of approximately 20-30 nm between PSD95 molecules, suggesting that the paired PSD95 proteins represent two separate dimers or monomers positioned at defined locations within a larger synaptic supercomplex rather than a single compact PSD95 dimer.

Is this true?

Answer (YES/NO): NO